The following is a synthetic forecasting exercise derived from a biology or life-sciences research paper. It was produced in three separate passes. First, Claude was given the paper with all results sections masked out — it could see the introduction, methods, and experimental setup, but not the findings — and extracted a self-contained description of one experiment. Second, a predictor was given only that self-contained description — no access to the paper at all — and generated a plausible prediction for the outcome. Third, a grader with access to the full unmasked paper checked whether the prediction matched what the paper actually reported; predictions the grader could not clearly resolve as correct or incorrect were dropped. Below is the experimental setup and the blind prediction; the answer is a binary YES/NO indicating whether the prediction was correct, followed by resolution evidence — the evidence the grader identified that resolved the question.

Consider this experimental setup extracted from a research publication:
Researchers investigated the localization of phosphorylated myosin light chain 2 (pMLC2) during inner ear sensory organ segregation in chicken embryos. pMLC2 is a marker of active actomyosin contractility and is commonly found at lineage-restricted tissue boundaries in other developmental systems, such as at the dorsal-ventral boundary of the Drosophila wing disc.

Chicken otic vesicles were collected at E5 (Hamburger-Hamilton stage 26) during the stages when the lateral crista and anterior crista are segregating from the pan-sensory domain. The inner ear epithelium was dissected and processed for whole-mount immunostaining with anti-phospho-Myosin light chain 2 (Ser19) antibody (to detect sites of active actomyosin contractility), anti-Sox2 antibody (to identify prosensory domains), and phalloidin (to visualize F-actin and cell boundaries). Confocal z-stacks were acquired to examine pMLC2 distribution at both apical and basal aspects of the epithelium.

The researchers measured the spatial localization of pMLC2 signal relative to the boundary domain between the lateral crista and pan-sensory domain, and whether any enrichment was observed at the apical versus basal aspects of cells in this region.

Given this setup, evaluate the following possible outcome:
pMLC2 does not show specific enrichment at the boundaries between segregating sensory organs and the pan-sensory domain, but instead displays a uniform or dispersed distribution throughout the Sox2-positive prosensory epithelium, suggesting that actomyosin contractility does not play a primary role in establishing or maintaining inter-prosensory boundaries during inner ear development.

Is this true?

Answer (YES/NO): NO